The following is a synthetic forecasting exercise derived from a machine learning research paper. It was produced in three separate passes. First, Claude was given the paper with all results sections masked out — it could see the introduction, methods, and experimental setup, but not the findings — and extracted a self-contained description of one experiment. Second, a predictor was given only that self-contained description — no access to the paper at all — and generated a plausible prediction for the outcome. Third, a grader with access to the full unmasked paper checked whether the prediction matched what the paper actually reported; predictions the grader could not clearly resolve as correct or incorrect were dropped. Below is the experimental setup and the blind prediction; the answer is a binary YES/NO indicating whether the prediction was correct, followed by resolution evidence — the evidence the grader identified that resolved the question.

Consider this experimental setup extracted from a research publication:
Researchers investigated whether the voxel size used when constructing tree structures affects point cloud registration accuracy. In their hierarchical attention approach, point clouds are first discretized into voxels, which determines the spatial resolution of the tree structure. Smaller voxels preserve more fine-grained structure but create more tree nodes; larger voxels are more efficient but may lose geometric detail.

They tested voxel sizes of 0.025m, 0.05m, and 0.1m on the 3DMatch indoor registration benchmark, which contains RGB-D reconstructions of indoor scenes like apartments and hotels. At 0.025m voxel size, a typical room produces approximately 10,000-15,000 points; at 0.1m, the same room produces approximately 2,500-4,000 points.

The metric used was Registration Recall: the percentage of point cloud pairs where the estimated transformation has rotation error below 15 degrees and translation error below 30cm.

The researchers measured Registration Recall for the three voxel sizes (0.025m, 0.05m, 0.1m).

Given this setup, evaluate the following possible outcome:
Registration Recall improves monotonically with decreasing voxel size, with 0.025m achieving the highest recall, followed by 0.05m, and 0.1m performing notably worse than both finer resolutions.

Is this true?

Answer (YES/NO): NO